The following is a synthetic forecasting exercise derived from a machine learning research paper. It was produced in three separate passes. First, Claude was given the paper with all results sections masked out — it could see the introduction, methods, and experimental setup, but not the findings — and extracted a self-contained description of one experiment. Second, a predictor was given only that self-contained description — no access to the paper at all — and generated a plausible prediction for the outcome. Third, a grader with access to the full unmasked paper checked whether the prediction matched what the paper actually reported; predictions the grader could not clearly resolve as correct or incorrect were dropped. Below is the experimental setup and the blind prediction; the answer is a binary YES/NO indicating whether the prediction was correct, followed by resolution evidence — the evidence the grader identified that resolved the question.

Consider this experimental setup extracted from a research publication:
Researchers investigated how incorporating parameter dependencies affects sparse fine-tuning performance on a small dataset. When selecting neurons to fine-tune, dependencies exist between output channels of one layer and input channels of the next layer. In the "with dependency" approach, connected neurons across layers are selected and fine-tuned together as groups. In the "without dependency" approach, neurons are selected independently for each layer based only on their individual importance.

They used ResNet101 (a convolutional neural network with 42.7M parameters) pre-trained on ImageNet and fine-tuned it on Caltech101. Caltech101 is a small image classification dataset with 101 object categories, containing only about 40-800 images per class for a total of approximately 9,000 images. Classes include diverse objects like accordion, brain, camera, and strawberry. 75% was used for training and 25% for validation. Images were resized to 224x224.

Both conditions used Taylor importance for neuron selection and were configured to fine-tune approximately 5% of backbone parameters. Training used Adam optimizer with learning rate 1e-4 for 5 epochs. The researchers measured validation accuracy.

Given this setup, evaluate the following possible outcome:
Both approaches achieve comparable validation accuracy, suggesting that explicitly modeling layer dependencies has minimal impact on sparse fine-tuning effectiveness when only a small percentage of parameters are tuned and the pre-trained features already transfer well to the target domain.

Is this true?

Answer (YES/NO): NO